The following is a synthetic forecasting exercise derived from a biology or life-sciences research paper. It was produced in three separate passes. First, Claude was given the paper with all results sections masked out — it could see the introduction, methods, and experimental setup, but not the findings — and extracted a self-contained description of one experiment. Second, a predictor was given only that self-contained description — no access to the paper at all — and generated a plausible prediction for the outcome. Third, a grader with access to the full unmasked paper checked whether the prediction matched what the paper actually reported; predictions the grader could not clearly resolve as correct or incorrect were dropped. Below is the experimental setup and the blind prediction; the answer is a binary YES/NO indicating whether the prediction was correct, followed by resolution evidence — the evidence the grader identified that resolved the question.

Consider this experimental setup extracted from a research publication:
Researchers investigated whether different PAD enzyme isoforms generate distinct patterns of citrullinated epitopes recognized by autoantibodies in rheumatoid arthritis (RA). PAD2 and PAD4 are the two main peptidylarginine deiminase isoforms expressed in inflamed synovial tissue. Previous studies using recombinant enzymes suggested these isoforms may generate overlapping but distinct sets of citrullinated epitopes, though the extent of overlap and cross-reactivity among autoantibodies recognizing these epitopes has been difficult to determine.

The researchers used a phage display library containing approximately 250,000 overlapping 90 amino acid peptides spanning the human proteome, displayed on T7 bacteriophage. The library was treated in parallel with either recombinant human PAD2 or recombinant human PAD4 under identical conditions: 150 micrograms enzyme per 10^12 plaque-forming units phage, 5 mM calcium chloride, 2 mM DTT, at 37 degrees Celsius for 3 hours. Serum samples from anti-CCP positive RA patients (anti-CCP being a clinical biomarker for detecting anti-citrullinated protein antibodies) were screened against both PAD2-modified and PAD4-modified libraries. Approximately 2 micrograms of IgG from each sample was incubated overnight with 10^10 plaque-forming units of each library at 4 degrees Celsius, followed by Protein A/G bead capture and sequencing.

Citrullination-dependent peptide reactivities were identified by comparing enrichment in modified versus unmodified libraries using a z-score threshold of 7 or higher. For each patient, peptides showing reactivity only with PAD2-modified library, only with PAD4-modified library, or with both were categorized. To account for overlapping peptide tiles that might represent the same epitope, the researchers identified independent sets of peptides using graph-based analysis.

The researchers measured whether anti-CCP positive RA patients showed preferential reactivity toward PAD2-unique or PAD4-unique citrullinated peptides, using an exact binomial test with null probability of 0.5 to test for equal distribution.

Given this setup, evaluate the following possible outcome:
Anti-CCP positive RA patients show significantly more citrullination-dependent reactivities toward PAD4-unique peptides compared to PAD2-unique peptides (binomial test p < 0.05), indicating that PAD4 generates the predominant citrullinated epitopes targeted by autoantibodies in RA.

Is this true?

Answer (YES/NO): NO